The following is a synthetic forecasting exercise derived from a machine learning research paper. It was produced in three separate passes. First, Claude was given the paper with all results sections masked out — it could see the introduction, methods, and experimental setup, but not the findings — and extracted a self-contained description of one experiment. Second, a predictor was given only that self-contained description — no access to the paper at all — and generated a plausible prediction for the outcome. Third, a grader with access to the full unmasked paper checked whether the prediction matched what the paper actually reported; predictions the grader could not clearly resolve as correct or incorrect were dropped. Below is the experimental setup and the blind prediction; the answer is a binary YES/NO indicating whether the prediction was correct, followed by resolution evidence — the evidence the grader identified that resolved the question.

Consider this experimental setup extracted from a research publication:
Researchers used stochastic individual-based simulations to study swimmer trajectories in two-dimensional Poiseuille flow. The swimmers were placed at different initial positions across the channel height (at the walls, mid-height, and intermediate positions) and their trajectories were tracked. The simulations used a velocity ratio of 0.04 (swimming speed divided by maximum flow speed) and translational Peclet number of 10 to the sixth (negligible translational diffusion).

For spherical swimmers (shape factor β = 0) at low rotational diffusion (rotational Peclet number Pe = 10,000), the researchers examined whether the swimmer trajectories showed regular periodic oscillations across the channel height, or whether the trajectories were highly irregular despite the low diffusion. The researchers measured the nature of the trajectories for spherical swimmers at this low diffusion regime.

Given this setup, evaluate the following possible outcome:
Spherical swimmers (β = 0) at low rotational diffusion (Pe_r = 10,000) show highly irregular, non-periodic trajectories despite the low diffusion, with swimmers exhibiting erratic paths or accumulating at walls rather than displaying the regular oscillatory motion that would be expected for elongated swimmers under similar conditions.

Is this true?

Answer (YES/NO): NO